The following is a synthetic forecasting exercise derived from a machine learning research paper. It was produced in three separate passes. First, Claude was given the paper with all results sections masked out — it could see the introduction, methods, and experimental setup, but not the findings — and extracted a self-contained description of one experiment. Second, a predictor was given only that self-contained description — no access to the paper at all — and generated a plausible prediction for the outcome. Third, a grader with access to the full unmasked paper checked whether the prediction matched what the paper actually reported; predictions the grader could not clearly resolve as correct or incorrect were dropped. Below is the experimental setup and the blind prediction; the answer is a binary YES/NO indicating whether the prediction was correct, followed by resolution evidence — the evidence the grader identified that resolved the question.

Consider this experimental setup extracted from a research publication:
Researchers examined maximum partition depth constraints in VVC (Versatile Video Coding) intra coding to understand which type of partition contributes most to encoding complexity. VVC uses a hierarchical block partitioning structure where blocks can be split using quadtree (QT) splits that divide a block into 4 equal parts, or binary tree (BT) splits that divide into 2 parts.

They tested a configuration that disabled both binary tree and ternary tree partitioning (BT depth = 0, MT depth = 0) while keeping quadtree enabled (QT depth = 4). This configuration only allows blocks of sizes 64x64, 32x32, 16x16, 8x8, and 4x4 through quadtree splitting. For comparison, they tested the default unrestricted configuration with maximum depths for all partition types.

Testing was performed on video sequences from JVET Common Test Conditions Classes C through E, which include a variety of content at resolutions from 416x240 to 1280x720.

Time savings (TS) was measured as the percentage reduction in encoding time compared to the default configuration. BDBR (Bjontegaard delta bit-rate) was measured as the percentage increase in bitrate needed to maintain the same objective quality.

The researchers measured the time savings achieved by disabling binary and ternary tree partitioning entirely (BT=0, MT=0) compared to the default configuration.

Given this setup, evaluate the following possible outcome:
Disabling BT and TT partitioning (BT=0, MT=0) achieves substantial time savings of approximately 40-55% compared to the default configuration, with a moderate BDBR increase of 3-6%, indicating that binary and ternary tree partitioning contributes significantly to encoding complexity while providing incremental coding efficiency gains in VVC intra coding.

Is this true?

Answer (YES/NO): NO